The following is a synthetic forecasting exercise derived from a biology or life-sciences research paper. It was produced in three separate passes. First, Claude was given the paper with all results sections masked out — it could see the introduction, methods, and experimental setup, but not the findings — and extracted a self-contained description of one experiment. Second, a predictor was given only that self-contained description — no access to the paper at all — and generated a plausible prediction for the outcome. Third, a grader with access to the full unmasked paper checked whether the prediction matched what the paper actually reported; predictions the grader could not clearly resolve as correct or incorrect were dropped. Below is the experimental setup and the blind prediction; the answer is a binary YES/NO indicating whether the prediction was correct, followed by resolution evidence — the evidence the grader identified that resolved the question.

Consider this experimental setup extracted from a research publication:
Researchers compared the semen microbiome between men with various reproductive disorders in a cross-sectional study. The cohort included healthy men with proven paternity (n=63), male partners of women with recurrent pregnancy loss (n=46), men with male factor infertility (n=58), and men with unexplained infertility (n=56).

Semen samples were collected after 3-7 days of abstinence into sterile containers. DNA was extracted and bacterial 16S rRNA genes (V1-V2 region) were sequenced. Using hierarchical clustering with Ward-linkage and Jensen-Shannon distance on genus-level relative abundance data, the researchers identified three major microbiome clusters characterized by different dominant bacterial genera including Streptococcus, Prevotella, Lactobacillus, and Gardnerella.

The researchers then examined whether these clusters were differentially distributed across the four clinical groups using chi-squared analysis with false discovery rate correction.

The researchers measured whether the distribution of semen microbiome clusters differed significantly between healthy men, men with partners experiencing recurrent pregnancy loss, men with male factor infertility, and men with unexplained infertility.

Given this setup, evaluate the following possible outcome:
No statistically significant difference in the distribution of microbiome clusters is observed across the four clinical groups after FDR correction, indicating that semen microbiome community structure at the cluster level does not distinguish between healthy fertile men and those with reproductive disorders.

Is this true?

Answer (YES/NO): YES